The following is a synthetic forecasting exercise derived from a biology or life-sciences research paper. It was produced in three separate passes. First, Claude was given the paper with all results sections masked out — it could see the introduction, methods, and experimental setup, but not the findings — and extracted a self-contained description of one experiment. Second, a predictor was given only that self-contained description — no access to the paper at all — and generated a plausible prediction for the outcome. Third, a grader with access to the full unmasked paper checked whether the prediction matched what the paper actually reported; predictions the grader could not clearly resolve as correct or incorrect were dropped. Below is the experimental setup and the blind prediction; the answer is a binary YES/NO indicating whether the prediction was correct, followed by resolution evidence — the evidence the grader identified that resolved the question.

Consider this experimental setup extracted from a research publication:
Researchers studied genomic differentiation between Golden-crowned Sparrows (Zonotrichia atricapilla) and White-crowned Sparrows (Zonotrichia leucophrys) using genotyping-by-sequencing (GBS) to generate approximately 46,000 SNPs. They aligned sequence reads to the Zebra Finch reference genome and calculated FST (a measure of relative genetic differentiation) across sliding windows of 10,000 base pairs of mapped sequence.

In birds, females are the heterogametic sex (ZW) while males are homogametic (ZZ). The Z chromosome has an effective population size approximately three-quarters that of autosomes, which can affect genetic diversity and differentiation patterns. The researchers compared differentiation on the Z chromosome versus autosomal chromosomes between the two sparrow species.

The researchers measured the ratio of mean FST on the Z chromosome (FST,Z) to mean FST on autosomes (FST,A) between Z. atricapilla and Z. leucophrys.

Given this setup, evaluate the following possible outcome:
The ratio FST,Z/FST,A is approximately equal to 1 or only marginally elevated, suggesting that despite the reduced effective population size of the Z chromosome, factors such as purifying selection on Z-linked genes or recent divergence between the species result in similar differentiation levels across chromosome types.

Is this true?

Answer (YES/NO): NO